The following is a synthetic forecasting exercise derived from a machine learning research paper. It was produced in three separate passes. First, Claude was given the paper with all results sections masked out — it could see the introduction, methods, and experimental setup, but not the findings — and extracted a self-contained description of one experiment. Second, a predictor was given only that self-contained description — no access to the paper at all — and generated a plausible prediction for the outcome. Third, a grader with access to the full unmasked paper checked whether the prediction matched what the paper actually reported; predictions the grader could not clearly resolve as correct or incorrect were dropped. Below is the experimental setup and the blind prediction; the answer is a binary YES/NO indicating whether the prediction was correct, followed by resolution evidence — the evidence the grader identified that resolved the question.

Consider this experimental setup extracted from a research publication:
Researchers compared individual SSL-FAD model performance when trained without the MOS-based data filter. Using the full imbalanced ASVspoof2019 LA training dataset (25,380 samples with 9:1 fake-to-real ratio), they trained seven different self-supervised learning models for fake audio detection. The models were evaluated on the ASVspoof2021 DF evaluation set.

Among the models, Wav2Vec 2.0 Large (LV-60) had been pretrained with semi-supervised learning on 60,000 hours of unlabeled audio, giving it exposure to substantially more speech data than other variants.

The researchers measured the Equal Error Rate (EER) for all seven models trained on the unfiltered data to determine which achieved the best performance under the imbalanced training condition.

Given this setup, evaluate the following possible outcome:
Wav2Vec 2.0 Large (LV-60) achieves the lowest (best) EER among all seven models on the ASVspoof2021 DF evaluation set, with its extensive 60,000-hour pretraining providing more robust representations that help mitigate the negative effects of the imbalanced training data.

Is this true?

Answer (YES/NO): YES